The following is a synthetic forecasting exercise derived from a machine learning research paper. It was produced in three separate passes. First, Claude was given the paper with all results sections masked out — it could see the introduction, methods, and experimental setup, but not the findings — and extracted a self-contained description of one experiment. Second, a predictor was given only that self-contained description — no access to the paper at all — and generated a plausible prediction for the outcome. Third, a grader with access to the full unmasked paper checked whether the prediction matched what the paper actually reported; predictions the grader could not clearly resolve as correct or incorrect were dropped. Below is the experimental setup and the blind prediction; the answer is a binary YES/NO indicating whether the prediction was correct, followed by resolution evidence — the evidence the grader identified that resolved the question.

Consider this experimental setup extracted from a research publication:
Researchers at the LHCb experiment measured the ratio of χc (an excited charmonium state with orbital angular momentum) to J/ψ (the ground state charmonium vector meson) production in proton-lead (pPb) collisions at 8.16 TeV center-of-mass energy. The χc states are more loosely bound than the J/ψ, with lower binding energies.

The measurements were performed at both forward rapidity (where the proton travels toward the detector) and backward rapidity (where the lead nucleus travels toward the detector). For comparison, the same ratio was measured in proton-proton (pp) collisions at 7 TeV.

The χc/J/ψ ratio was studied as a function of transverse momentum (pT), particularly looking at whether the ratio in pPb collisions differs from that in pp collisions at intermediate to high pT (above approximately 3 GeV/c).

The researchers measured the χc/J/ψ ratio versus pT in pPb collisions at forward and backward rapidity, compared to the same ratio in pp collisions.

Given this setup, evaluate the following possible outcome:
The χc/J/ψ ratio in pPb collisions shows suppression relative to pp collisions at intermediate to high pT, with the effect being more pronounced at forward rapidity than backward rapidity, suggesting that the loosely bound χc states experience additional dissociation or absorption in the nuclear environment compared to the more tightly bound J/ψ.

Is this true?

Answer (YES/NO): NO